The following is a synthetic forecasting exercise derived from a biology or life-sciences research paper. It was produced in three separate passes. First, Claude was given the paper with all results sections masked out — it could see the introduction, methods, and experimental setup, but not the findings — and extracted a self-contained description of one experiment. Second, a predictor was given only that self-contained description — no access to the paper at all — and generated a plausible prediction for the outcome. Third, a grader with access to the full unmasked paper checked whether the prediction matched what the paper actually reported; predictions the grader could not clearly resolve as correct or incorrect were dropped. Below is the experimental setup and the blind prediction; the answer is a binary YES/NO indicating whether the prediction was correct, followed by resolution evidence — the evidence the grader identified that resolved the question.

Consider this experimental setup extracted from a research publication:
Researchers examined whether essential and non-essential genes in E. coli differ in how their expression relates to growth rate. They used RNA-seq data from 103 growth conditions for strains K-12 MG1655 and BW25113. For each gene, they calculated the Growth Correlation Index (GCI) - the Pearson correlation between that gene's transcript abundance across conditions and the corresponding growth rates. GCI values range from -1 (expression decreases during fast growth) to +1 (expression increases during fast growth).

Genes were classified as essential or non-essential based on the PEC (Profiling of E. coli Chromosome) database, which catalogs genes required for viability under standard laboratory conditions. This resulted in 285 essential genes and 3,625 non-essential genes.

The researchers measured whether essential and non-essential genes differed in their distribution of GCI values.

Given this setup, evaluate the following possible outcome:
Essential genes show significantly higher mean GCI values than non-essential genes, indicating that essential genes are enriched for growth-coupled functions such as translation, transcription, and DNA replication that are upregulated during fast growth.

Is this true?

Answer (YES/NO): YES